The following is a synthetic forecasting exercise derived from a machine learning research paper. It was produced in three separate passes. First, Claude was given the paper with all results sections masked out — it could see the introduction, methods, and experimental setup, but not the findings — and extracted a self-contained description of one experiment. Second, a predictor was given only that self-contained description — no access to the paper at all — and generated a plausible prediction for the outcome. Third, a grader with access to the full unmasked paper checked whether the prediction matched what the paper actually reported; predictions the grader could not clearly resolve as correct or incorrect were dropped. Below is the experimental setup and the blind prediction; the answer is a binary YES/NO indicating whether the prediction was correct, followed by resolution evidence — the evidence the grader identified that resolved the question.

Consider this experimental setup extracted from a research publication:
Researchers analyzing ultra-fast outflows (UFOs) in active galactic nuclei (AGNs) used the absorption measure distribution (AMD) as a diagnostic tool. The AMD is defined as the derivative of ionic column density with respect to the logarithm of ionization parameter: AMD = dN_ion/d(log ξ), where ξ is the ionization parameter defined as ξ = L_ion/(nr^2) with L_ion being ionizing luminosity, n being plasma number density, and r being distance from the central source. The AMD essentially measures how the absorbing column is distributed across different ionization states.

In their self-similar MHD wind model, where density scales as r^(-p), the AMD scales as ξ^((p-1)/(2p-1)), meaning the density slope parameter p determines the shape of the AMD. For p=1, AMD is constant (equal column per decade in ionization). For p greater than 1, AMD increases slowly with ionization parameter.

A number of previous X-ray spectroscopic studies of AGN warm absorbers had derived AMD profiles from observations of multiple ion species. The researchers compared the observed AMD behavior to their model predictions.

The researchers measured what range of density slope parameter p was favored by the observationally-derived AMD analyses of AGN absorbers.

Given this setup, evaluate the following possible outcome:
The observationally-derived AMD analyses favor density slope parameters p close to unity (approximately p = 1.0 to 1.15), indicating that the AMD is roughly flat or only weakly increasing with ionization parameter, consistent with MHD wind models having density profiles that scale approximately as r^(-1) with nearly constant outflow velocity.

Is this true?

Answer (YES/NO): NO